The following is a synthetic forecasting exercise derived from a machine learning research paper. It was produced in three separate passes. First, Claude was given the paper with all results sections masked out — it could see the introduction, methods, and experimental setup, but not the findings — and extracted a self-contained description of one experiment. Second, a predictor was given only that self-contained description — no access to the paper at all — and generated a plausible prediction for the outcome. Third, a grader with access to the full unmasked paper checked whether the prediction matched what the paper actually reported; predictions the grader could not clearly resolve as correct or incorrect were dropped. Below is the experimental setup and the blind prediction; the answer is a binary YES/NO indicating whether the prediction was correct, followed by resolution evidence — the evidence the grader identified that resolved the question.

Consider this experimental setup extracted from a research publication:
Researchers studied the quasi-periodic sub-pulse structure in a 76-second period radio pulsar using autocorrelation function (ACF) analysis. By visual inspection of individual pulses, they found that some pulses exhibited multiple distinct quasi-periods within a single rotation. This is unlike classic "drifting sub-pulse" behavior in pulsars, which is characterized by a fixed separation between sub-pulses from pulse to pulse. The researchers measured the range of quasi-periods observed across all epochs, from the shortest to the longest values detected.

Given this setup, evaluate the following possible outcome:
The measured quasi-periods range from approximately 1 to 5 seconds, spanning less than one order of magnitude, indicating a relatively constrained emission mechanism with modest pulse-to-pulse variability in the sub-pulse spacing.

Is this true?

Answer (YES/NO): NO